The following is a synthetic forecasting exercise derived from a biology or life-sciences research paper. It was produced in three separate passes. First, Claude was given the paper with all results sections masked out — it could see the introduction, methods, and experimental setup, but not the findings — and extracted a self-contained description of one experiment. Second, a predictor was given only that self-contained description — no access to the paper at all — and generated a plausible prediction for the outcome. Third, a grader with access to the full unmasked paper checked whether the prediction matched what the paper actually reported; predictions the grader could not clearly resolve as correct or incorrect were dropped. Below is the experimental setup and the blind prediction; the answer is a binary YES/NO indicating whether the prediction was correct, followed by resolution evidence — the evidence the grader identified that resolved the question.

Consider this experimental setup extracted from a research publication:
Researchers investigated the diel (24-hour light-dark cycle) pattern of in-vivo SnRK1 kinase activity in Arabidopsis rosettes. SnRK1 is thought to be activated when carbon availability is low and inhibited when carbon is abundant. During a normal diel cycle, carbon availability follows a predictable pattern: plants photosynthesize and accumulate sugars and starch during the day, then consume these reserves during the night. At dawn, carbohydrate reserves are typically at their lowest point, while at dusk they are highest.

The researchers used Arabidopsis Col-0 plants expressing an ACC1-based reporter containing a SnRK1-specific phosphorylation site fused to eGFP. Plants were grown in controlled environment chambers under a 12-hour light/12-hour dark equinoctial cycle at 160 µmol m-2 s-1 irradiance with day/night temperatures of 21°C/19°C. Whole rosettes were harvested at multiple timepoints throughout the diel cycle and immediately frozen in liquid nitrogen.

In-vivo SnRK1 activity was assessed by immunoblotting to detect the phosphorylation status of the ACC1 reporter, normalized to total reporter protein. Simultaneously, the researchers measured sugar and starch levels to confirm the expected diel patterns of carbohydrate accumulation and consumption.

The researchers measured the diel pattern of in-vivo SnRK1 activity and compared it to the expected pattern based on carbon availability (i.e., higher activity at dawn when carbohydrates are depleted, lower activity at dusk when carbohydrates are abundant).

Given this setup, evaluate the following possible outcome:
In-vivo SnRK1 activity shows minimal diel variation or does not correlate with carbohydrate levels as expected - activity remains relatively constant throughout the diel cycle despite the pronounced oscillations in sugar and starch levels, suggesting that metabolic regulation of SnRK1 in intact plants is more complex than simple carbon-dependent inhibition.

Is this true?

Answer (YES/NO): NO